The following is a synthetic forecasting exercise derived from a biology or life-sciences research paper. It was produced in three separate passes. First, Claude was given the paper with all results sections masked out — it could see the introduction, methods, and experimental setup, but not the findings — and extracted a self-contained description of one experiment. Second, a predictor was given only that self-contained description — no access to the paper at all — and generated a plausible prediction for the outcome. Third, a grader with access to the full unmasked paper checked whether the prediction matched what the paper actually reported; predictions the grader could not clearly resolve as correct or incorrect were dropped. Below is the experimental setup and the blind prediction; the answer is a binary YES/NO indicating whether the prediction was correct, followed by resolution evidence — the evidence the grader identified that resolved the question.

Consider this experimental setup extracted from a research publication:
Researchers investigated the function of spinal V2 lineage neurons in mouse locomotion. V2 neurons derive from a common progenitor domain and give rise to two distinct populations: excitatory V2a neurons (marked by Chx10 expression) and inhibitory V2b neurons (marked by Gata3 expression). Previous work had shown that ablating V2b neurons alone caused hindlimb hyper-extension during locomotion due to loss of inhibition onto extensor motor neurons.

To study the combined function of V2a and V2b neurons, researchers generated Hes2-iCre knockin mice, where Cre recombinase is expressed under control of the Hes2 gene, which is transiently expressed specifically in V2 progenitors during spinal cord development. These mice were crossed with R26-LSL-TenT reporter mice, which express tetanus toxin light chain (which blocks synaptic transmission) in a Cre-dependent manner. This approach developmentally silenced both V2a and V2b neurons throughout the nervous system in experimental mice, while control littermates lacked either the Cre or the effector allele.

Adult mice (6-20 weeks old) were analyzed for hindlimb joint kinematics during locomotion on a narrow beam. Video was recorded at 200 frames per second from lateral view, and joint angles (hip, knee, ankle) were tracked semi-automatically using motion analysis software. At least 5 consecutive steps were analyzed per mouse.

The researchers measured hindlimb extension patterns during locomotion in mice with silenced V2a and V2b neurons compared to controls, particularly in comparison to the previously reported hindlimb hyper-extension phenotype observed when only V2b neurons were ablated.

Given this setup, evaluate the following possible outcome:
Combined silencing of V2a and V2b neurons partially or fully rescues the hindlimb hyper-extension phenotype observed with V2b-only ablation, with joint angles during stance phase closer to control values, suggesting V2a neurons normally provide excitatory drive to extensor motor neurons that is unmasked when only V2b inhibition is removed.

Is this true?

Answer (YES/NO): YES